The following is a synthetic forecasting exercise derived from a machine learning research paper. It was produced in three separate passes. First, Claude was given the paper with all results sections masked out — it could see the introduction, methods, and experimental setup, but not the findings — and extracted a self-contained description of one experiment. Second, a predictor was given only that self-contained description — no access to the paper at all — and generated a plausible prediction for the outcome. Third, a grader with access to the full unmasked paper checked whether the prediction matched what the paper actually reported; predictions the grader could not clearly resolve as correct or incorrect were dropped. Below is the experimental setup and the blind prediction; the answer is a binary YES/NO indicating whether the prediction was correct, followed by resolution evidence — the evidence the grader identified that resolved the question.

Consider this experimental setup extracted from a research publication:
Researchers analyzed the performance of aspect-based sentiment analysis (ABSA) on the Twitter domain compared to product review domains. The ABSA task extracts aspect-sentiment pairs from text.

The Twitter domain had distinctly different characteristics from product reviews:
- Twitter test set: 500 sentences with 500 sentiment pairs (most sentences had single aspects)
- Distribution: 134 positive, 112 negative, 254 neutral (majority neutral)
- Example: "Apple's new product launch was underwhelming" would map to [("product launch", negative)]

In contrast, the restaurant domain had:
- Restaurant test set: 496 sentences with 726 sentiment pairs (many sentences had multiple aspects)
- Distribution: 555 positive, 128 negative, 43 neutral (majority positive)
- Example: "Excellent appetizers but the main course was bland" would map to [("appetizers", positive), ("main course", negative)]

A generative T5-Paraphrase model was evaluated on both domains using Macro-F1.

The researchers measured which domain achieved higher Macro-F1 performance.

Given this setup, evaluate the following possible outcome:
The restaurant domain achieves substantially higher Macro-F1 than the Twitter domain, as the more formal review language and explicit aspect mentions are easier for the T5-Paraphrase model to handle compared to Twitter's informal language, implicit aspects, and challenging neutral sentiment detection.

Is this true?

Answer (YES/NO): YES